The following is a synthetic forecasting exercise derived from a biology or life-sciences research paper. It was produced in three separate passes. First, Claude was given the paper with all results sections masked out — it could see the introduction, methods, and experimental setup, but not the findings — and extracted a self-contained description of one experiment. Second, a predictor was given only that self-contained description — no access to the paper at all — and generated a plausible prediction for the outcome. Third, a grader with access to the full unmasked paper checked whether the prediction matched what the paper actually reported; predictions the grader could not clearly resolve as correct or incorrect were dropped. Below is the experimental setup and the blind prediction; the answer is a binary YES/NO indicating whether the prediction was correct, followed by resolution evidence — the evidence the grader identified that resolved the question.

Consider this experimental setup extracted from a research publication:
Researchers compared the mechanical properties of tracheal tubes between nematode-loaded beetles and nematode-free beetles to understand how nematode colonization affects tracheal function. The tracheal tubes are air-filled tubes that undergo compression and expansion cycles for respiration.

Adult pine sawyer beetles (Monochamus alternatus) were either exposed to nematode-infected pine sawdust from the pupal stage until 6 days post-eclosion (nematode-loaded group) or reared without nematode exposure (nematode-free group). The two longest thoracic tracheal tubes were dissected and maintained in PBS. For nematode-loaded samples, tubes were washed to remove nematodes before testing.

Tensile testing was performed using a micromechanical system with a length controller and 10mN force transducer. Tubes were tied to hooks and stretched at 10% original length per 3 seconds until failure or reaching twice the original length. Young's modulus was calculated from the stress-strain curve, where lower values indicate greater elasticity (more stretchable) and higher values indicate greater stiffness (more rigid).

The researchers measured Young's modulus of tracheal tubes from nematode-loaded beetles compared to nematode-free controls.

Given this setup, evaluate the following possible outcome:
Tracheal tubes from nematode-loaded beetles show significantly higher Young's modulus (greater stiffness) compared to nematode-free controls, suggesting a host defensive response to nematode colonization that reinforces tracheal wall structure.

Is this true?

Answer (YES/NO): NO